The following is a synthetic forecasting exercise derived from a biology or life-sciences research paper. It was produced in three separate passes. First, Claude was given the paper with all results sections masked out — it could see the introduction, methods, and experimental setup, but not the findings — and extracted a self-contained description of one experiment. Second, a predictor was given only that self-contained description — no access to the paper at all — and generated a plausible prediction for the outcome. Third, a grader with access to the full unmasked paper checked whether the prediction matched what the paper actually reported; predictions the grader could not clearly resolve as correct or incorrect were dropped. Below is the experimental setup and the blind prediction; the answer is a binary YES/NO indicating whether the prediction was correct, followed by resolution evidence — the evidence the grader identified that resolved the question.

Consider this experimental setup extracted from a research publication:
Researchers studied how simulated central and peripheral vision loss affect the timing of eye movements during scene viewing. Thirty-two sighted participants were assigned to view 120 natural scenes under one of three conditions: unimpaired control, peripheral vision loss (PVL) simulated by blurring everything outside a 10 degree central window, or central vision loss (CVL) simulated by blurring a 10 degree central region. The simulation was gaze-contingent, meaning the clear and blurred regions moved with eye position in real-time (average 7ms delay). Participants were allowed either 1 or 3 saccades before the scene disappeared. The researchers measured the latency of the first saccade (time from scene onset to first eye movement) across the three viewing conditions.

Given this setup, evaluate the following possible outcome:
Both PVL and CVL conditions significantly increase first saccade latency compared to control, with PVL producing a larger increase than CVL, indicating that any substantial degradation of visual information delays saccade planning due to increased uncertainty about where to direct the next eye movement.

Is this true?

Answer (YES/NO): NO